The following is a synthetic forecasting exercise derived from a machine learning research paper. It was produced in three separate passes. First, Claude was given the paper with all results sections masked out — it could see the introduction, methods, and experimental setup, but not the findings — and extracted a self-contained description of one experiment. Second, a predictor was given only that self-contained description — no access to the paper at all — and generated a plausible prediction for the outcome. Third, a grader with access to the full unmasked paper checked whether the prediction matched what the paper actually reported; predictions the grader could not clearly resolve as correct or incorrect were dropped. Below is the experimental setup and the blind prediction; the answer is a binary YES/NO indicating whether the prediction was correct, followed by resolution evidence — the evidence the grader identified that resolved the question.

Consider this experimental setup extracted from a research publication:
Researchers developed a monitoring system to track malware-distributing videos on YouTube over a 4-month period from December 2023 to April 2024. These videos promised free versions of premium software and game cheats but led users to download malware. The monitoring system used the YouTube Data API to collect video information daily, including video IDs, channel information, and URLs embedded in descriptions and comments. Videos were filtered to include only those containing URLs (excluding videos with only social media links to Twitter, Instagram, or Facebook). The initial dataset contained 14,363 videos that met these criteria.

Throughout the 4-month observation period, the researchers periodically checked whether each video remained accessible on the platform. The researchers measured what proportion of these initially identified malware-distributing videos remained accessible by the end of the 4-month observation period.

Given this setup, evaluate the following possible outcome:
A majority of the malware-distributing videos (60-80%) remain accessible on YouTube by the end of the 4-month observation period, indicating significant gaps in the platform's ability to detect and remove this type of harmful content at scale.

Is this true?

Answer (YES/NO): YES